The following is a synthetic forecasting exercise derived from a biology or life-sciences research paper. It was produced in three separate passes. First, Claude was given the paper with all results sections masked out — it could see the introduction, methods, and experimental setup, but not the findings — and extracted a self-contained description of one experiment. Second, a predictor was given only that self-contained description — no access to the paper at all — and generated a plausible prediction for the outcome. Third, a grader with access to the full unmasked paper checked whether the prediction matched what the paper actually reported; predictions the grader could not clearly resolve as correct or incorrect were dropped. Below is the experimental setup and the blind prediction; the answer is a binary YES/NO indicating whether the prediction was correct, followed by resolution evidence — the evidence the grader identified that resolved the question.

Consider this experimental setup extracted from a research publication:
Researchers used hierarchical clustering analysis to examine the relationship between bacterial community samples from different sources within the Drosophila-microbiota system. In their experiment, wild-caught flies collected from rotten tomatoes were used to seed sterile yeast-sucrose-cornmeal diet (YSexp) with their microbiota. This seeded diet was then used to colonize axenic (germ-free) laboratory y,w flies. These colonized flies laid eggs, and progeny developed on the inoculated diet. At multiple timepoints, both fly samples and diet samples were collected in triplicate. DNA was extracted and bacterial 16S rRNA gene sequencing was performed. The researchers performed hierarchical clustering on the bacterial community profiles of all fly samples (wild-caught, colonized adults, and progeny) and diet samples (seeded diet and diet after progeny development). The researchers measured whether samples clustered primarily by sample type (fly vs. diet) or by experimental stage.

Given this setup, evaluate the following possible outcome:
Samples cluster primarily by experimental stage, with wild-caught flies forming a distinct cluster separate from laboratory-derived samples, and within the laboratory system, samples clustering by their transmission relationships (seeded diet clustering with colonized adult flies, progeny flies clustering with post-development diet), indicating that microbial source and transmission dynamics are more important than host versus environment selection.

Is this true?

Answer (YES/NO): NO